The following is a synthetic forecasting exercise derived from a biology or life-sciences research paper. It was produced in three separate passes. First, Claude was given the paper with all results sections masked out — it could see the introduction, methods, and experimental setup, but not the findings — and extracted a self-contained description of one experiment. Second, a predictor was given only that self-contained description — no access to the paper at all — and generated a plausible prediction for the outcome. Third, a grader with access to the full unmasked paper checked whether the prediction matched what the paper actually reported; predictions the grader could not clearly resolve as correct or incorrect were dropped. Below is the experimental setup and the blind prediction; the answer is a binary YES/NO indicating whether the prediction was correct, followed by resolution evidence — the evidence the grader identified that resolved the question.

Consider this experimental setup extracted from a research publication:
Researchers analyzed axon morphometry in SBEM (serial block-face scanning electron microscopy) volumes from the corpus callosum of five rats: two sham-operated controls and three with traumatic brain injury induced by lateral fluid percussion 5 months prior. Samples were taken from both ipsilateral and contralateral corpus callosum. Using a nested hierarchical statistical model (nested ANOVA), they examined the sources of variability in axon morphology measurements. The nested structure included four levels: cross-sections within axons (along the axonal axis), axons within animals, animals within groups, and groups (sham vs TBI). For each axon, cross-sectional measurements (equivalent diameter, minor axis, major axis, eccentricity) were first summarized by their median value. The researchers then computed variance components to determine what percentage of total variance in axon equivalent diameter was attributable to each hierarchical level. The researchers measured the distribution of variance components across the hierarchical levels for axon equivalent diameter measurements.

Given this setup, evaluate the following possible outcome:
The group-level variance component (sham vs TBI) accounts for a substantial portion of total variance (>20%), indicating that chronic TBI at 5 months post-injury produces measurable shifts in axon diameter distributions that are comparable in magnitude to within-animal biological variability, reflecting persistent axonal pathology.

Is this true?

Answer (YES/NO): NO